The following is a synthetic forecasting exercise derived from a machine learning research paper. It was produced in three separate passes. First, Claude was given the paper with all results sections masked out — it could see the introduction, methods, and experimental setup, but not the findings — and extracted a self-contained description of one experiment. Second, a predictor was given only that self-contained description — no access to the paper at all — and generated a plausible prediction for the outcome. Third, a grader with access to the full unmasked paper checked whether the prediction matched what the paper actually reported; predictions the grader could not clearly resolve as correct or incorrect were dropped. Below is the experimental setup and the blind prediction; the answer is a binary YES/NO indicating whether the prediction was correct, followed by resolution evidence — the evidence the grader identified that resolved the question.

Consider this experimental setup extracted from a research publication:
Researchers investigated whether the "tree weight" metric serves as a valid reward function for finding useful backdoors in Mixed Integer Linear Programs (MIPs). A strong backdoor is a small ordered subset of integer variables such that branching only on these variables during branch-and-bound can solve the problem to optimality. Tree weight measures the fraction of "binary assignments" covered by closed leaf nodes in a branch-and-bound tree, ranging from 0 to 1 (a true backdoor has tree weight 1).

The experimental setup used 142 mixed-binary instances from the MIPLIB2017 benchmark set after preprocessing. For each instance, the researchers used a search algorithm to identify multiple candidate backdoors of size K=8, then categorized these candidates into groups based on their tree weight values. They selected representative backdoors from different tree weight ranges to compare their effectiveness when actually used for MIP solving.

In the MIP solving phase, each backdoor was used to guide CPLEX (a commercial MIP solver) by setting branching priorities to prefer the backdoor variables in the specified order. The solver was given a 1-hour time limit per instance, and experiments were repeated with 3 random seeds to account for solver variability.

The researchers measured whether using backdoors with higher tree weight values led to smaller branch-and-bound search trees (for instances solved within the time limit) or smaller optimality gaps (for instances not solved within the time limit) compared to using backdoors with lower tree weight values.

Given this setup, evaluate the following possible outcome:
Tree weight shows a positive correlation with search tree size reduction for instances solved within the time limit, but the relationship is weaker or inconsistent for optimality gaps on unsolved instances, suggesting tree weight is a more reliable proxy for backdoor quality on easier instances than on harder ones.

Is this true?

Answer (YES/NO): NO